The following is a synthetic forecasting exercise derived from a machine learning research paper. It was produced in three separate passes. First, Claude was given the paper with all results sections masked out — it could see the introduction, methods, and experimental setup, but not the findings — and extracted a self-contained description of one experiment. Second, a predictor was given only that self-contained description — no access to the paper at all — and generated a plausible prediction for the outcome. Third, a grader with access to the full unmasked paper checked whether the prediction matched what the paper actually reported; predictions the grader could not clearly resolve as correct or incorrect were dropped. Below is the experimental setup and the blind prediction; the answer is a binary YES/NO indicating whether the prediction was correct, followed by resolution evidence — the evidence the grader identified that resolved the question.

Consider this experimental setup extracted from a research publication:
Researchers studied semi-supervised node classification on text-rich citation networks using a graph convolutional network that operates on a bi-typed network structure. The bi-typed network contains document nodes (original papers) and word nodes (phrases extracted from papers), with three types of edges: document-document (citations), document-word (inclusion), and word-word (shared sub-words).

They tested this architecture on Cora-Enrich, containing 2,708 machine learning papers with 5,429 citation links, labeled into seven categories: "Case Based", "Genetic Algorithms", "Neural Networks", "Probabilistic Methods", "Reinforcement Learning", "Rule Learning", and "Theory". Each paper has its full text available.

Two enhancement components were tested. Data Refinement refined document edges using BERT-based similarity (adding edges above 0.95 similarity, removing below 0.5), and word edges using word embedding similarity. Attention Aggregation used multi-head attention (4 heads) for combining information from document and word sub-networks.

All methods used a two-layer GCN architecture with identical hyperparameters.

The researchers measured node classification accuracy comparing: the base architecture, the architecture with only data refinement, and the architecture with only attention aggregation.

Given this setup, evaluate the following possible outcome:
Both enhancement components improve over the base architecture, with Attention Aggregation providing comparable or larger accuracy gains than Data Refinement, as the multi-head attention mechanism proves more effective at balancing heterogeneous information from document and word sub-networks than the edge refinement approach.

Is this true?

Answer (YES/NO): YES